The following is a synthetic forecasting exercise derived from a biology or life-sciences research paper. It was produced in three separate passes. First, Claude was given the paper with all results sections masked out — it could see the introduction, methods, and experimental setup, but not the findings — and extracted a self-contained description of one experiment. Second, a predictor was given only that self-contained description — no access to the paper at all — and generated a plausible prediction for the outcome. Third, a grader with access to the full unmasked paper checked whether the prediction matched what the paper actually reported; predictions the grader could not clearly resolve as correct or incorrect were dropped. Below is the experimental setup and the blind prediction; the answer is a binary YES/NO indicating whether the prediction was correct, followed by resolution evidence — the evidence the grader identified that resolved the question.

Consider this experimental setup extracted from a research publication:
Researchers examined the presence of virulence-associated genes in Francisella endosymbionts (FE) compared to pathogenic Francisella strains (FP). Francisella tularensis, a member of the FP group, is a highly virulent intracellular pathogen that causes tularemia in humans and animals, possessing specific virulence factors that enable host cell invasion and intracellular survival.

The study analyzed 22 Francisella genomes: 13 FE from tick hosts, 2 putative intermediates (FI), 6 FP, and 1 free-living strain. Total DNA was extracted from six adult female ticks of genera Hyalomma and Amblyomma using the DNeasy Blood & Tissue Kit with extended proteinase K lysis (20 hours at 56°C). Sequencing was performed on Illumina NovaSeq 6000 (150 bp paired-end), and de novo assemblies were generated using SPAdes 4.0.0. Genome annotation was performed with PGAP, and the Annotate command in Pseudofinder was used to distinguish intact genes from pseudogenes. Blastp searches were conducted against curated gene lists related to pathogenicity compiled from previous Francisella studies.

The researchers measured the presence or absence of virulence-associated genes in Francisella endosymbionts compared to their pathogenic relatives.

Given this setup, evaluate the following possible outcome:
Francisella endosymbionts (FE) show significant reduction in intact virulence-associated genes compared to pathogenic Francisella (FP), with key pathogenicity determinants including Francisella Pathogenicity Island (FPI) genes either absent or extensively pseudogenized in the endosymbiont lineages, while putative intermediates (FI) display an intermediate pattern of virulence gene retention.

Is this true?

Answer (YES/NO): YES